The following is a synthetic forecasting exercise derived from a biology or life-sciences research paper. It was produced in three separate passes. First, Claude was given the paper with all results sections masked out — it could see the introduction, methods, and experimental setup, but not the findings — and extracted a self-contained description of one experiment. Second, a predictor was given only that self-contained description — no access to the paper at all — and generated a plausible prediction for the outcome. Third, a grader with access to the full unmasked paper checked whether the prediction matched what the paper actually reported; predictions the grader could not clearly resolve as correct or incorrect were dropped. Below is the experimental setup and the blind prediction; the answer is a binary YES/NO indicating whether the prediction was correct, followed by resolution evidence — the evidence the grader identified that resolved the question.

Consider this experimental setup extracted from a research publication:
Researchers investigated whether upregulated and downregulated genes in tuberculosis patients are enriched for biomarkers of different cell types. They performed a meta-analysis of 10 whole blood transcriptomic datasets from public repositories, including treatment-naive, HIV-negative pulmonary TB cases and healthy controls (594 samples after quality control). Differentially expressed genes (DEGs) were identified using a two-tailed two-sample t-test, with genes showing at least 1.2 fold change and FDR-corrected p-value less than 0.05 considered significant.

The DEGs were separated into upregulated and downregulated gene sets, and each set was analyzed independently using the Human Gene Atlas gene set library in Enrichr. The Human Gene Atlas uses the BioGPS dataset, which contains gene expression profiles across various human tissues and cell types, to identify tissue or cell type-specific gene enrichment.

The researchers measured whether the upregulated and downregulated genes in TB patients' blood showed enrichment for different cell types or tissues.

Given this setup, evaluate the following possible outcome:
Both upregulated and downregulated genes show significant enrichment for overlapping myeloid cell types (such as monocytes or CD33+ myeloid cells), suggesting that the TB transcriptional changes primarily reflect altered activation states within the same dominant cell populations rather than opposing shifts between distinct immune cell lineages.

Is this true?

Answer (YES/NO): NO